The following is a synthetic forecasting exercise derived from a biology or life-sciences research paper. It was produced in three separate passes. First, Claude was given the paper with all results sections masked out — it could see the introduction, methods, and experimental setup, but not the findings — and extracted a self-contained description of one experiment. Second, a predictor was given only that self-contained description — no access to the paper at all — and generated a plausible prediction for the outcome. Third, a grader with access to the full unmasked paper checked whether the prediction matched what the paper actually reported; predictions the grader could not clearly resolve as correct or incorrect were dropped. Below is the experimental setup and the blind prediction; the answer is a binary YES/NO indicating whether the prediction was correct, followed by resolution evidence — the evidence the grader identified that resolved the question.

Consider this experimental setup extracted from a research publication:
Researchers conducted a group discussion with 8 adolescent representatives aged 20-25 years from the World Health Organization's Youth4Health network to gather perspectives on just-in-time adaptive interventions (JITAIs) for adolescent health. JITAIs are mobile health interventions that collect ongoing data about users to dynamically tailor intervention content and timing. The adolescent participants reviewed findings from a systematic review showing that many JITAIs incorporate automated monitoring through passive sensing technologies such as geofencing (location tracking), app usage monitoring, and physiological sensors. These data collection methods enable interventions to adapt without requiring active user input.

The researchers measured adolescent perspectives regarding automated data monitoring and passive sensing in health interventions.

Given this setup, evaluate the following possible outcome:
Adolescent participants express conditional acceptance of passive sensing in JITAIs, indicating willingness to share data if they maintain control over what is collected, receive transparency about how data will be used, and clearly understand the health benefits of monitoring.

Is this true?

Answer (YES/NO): NO